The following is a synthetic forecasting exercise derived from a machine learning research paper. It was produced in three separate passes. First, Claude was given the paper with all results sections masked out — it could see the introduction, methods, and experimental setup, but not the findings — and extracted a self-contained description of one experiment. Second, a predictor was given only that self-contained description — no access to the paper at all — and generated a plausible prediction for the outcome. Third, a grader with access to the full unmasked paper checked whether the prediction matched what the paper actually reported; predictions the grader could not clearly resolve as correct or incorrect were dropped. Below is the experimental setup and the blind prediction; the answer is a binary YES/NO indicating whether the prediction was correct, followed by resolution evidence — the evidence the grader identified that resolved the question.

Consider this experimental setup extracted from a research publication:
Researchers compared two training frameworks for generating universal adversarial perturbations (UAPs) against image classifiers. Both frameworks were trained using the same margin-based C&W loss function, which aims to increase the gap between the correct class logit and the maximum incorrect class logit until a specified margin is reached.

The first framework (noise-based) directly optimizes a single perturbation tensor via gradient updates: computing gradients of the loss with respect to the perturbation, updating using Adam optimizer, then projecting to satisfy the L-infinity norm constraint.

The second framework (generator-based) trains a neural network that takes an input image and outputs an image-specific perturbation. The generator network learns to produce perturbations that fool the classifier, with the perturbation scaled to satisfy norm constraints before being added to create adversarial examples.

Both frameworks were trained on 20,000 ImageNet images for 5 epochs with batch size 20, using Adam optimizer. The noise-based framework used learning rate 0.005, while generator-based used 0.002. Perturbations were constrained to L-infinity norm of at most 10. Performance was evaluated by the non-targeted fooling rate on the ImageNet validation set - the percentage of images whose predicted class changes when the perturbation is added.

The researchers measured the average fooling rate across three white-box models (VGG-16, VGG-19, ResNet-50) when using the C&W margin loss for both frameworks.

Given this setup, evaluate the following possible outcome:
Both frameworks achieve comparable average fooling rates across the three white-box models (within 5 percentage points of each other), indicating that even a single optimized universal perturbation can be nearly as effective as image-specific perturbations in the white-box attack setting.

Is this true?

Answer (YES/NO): NO